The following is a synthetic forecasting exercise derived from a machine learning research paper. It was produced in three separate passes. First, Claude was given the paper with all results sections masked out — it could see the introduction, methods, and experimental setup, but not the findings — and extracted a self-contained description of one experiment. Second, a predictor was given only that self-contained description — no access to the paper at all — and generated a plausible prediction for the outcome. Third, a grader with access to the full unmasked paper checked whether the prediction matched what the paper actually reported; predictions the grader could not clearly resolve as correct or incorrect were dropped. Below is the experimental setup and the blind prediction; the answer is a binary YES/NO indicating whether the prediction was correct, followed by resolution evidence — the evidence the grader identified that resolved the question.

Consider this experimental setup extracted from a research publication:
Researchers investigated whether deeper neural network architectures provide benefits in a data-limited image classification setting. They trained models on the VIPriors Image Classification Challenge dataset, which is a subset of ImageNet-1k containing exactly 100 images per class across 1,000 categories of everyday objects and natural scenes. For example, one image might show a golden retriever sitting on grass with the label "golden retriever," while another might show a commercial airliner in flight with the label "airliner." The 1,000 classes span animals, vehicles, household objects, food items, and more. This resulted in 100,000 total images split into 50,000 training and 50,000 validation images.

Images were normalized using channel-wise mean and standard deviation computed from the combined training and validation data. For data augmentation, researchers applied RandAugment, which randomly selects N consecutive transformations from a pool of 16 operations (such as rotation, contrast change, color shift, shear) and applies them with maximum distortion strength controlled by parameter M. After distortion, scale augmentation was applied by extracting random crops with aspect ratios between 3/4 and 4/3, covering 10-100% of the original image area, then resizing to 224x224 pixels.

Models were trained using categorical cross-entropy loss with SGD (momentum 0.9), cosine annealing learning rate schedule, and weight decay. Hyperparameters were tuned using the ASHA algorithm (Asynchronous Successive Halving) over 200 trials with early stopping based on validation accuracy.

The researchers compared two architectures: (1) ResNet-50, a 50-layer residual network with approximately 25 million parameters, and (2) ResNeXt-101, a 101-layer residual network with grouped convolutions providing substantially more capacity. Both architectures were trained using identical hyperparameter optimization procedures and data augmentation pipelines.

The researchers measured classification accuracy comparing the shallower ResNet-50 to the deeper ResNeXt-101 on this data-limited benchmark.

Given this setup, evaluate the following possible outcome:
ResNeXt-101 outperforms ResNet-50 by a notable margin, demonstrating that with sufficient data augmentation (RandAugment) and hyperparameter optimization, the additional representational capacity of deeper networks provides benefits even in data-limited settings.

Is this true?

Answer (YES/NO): YES